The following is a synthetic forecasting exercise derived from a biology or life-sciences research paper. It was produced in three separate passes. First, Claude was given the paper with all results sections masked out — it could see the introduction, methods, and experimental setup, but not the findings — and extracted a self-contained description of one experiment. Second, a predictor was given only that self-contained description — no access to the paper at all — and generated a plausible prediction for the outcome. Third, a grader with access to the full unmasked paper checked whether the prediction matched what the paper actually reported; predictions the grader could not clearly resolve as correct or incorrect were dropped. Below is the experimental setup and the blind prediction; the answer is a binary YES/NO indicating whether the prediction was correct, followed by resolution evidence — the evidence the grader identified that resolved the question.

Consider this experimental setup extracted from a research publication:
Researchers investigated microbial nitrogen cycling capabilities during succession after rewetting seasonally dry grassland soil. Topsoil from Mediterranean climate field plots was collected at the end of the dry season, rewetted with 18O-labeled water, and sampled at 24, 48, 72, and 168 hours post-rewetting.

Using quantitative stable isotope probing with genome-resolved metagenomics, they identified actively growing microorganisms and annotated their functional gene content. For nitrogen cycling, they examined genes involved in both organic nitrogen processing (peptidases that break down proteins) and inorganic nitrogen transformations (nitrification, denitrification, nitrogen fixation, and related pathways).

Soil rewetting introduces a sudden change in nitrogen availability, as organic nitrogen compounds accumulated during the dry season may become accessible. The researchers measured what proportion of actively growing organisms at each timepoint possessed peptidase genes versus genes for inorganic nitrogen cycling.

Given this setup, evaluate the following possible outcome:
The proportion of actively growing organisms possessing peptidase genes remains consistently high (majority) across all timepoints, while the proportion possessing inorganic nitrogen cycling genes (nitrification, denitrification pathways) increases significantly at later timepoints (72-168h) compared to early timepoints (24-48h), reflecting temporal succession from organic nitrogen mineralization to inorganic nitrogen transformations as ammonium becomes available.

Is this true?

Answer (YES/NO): NO